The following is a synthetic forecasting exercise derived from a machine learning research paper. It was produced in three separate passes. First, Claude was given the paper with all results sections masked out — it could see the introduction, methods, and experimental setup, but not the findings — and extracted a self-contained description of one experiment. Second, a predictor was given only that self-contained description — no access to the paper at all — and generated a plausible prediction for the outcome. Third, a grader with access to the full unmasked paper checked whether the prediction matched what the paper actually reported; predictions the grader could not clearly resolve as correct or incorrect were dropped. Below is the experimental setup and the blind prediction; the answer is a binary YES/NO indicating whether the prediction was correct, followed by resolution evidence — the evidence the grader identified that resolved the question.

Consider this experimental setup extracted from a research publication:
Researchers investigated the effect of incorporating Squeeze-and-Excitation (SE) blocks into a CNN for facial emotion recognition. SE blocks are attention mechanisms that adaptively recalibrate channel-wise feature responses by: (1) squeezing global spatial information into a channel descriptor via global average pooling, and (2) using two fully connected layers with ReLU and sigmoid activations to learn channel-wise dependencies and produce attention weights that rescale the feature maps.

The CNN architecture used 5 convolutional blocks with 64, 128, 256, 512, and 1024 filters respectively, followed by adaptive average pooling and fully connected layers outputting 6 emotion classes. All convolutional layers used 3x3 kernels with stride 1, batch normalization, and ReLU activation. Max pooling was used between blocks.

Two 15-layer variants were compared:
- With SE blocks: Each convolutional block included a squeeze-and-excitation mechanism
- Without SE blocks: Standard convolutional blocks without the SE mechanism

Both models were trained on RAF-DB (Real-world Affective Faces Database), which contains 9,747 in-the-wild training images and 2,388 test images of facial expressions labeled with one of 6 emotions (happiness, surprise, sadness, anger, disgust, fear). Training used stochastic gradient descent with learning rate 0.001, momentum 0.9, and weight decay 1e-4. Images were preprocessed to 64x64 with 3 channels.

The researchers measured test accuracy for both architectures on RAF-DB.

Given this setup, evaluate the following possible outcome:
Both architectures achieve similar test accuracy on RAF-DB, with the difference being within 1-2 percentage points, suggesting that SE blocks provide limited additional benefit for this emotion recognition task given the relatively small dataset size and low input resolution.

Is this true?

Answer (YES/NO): NO